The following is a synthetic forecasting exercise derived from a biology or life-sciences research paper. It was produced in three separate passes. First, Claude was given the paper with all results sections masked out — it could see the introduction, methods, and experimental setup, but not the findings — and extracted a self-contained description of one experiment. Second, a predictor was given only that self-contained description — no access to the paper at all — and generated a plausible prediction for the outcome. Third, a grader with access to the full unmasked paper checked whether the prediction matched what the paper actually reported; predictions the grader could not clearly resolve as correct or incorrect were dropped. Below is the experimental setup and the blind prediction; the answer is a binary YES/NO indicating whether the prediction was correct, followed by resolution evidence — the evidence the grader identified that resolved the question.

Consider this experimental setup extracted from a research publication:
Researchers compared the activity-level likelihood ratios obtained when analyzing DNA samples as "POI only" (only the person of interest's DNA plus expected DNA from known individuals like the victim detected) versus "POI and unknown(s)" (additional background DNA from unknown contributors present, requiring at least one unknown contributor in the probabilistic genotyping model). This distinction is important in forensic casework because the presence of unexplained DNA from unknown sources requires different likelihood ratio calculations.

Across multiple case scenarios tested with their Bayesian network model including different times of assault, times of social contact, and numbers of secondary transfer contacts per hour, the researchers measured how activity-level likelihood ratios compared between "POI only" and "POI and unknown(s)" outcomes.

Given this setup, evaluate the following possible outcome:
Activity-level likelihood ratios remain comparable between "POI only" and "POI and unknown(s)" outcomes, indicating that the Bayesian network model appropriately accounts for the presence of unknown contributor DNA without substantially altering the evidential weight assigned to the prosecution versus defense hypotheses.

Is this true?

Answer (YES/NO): NO